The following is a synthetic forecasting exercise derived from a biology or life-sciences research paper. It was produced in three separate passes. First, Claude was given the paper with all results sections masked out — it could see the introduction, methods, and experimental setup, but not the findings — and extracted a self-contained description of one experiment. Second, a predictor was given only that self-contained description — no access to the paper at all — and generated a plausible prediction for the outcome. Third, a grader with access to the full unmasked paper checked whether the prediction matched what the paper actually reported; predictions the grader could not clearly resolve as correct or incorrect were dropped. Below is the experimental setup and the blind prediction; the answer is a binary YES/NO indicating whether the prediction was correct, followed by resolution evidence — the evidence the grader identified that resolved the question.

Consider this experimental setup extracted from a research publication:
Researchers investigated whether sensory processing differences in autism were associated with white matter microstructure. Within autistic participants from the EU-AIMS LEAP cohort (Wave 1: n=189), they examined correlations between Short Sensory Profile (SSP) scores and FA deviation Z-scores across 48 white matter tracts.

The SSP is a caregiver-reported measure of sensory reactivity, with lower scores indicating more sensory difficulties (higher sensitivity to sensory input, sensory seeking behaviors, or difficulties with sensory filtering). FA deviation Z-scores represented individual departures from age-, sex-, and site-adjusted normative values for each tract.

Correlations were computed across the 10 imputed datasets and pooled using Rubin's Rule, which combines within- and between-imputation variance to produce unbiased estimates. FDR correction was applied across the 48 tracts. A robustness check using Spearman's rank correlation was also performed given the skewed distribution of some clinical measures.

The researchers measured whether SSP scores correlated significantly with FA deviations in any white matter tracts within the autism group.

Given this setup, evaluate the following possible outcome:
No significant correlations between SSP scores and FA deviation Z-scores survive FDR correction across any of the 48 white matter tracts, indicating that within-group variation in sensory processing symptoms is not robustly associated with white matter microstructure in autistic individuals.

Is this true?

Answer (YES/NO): NO